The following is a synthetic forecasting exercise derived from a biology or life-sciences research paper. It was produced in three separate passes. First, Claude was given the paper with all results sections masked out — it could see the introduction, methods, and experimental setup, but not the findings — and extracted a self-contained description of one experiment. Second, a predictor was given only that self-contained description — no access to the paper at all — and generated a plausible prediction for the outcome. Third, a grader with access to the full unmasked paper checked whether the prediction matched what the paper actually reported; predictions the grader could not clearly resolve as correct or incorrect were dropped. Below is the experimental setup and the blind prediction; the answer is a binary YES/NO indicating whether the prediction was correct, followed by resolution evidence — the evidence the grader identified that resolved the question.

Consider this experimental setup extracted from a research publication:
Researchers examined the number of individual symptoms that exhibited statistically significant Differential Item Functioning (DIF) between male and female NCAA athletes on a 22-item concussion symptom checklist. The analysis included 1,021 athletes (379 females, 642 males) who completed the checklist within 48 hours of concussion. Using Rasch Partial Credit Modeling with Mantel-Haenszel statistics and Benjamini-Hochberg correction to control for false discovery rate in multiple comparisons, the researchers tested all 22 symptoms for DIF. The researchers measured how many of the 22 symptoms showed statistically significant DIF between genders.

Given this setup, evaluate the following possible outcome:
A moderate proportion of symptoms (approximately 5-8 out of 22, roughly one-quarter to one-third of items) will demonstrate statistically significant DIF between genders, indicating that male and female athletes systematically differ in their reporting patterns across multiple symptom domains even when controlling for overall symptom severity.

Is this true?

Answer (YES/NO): NO